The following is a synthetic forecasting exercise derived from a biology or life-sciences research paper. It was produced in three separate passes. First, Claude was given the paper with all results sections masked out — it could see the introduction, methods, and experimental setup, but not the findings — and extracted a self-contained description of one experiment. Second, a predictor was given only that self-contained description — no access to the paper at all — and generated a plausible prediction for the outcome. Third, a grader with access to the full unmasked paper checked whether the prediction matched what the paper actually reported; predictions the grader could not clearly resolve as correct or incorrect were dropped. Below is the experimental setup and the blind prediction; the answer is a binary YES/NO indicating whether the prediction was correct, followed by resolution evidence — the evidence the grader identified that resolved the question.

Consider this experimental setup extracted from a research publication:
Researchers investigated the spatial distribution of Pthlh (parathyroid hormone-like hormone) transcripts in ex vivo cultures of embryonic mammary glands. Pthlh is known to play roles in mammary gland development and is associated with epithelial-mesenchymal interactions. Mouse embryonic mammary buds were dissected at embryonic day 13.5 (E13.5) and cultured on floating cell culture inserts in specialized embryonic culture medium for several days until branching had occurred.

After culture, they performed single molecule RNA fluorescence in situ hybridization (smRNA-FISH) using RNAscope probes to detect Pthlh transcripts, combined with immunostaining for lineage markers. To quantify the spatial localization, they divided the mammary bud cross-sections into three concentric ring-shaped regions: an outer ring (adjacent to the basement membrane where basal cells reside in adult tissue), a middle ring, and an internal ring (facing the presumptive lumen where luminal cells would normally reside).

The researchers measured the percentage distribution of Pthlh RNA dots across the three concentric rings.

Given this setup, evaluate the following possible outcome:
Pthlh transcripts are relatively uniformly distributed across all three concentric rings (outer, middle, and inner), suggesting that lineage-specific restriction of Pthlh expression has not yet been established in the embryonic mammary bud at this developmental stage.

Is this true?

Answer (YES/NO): NO